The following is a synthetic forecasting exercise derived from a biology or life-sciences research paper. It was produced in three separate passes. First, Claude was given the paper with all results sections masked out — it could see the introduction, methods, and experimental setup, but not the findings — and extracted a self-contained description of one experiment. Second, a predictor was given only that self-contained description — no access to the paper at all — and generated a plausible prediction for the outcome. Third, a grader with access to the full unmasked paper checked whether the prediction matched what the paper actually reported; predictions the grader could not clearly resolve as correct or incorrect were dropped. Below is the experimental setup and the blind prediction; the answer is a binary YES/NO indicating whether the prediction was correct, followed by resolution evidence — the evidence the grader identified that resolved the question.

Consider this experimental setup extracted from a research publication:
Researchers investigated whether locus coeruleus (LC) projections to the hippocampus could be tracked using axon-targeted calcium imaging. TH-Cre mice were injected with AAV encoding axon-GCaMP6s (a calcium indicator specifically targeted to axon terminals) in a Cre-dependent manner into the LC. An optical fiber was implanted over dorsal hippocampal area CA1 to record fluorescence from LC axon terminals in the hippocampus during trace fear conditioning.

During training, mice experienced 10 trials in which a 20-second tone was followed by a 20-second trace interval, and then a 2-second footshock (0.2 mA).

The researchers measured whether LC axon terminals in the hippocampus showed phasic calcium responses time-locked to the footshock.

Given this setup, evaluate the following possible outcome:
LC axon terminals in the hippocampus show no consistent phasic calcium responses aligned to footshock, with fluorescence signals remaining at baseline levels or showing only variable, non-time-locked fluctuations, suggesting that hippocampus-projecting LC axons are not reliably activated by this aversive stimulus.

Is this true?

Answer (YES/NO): NO